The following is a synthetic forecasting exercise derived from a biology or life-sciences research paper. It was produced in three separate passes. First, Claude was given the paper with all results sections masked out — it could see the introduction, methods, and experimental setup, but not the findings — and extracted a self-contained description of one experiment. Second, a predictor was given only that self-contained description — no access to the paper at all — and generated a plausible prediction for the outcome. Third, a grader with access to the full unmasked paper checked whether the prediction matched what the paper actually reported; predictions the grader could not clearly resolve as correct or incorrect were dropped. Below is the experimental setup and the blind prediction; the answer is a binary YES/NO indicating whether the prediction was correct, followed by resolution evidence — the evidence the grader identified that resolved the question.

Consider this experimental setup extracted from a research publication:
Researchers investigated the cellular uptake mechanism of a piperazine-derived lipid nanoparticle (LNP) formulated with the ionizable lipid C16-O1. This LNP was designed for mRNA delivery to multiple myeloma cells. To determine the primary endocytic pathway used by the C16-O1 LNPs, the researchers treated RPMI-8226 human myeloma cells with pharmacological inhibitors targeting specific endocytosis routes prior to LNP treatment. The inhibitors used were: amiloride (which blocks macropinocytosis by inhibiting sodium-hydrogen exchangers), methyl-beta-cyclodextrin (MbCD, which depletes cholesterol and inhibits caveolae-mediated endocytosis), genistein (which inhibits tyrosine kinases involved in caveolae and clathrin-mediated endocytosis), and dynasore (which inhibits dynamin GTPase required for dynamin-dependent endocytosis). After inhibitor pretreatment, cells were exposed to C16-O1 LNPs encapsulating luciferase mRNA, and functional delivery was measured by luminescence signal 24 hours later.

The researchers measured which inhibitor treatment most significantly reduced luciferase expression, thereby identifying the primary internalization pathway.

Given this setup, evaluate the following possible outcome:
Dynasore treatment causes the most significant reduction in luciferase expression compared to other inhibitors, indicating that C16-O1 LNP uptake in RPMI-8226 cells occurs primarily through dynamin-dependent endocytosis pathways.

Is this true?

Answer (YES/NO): NO